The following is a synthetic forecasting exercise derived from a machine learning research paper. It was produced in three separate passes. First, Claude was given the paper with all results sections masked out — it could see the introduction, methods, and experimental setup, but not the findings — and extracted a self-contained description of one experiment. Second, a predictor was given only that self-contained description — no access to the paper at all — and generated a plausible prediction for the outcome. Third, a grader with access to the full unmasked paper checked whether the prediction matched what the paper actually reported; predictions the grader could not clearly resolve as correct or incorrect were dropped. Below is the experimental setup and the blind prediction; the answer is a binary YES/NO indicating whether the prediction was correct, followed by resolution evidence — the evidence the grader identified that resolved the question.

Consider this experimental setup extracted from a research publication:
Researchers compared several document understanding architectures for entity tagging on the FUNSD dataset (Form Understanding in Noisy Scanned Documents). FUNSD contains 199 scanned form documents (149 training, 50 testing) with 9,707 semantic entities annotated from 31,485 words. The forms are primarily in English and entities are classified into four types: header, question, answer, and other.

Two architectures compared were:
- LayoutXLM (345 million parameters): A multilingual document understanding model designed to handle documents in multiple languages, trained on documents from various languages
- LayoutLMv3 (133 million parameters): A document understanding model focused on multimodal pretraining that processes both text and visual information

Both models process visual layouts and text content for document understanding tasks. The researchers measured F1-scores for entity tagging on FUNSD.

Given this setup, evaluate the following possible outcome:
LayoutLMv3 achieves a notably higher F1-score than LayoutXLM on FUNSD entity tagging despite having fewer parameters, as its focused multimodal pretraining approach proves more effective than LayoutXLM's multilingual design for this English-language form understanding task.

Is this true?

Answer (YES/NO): YES